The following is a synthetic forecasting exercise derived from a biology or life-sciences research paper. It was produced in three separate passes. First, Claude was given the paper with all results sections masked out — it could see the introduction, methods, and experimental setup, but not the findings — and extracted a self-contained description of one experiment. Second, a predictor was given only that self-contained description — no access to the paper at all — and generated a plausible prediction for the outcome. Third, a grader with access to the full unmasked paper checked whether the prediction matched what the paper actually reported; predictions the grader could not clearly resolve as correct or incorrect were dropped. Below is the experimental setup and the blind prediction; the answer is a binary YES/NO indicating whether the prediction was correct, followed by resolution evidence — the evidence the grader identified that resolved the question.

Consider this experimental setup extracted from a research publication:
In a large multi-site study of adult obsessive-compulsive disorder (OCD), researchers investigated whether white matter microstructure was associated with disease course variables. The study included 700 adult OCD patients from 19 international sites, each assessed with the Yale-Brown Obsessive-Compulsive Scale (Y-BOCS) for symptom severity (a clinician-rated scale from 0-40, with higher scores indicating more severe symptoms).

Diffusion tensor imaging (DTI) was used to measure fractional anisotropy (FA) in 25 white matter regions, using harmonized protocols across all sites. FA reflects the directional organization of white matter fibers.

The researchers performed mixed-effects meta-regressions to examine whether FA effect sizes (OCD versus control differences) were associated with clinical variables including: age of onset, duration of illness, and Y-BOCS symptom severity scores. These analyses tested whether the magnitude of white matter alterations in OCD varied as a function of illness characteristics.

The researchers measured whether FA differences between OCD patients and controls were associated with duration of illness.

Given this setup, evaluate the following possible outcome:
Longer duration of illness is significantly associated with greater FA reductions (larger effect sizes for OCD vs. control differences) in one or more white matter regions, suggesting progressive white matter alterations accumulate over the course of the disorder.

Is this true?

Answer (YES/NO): YES